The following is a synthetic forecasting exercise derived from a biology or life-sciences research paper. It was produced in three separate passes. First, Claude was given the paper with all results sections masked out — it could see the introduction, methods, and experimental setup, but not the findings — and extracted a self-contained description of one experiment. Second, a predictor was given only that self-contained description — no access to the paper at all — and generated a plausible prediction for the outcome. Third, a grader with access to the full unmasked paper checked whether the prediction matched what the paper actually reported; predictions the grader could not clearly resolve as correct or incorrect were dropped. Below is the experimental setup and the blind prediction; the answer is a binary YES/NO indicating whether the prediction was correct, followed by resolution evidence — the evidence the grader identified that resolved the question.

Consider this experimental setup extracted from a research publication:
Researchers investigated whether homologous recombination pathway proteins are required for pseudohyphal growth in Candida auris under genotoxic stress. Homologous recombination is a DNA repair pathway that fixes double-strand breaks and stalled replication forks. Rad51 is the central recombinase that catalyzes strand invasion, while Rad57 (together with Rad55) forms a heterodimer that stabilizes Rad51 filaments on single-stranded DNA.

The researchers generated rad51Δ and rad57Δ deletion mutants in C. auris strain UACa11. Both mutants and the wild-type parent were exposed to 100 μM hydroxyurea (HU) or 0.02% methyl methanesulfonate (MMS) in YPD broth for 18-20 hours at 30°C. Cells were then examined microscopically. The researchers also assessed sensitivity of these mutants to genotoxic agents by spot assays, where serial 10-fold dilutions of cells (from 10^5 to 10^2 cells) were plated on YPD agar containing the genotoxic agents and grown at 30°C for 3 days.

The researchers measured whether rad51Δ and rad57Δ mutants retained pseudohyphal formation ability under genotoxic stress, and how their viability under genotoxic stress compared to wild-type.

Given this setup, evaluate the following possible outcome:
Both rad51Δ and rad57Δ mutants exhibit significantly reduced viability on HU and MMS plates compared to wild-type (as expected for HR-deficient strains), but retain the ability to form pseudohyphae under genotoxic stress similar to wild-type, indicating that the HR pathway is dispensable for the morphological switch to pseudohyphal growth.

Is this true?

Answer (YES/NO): YES